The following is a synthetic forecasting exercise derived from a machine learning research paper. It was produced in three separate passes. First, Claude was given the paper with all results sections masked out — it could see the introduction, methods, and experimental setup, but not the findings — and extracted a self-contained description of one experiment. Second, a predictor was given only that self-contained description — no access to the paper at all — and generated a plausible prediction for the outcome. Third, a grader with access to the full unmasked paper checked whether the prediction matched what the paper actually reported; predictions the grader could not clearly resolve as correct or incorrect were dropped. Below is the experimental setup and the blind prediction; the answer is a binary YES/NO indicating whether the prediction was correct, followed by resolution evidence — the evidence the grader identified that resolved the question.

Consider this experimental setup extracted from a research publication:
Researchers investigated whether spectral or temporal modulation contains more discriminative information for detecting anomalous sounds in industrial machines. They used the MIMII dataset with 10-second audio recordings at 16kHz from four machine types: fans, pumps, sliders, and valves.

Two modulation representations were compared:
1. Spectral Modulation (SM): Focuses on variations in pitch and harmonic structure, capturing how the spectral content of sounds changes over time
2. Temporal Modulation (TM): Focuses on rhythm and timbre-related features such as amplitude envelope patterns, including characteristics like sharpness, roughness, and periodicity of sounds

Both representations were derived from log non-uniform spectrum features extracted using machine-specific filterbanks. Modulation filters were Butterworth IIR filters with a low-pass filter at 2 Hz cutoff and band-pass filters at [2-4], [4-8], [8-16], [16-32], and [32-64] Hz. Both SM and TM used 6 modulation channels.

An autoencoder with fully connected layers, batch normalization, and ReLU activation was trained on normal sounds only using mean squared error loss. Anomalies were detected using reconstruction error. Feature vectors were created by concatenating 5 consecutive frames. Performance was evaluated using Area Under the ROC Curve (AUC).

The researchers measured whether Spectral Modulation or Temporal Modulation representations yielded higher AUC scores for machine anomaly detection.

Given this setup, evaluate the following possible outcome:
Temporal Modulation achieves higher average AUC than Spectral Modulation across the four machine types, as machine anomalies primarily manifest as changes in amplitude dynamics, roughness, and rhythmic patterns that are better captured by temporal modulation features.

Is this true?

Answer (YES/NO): YES